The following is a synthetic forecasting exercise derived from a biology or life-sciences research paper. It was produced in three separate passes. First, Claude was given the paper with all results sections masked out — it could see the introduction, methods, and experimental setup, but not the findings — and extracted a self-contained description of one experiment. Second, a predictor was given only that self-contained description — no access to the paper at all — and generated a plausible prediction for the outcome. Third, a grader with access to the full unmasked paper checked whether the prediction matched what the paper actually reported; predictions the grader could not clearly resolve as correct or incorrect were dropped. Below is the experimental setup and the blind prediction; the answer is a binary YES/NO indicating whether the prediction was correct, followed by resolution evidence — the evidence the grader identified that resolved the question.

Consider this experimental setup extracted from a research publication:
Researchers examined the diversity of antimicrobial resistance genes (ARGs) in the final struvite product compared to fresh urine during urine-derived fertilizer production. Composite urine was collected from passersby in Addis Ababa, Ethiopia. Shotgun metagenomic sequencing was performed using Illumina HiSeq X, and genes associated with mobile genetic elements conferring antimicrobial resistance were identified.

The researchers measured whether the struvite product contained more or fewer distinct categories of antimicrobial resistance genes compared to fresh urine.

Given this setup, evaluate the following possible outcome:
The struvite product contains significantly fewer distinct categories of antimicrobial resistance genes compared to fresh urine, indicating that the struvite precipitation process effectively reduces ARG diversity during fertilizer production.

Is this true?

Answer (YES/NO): NO